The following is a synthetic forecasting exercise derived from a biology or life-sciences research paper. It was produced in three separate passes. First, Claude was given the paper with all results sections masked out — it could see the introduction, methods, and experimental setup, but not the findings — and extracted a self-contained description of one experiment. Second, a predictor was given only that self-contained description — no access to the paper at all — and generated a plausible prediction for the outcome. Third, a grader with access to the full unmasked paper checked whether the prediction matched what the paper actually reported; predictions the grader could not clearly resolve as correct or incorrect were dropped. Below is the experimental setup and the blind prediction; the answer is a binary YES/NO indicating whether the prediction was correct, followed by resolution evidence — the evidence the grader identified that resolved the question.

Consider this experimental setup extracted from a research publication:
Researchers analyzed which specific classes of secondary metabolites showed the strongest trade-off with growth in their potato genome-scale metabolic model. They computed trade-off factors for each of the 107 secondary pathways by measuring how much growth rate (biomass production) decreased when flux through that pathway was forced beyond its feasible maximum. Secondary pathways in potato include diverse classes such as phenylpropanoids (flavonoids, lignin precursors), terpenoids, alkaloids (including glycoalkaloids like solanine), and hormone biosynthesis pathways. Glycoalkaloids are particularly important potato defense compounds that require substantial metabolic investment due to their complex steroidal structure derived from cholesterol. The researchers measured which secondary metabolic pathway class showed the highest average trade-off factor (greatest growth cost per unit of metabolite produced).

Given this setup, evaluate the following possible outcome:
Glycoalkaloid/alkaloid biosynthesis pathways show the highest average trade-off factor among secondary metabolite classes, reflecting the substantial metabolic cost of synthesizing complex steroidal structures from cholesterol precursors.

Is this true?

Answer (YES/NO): YES